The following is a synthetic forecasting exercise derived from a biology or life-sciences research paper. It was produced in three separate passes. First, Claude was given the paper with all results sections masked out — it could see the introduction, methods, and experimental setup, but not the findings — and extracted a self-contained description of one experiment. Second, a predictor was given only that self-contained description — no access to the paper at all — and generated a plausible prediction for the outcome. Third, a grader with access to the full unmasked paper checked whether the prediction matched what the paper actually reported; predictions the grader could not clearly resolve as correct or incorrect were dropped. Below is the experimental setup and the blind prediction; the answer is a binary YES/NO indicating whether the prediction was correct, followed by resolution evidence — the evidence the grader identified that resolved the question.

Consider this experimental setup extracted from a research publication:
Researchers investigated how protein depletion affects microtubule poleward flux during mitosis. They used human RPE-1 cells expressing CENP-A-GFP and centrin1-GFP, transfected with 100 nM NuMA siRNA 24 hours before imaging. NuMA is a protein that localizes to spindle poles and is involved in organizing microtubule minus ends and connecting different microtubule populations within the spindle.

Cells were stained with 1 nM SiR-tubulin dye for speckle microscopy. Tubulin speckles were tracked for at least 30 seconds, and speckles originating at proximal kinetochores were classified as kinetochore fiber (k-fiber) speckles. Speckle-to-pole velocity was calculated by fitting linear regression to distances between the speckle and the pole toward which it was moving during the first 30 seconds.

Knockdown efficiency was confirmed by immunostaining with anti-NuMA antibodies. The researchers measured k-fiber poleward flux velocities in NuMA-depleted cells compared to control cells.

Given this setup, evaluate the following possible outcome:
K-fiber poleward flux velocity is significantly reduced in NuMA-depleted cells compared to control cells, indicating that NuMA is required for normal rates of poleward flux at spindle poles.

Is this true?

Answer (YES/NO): YES